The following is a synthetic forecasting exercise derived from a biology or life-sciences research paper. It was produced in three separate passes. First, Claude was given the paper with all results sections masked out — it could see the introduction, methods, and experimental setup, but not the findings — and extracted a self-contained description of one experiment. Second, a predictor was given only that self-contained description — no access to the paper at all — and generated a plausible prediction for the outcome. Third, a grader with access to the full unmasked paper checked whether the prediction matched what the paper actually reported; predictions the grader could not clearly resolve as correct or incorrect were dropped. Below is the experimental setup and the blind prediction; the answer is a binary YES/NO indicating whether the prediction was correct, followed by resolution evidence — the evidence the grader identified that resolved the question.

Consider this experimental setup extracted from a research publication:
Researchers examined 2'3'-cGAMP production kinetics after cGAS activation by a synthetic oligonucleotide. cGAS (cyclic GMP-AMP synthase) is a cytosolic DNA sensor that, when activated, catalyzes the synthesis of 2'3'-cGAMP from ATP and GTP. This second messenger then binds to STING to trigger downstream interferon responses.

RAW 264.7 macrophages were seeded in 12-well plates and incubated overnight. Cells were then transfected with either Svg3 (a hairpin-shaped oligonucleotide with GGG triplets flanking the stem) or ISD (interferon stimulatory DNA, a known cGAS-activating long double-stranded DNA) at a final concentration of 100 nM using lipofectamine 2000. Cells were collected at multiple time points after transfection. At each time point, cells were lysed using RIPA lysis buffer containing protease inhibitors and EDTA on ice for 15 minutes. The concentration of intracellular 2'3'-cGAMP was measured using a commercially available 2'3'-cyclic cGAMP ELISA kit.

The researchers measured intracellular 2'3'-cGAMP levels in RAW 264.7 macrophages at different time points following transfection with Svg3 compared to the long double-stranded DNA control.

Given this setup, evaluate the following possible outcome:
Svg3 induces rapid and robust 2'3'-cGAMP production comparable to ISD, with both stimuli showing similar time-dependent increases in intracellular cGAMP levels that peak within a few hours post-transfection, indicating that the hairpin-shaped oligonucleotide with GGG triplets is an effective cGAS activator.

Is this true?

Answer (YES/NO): NO